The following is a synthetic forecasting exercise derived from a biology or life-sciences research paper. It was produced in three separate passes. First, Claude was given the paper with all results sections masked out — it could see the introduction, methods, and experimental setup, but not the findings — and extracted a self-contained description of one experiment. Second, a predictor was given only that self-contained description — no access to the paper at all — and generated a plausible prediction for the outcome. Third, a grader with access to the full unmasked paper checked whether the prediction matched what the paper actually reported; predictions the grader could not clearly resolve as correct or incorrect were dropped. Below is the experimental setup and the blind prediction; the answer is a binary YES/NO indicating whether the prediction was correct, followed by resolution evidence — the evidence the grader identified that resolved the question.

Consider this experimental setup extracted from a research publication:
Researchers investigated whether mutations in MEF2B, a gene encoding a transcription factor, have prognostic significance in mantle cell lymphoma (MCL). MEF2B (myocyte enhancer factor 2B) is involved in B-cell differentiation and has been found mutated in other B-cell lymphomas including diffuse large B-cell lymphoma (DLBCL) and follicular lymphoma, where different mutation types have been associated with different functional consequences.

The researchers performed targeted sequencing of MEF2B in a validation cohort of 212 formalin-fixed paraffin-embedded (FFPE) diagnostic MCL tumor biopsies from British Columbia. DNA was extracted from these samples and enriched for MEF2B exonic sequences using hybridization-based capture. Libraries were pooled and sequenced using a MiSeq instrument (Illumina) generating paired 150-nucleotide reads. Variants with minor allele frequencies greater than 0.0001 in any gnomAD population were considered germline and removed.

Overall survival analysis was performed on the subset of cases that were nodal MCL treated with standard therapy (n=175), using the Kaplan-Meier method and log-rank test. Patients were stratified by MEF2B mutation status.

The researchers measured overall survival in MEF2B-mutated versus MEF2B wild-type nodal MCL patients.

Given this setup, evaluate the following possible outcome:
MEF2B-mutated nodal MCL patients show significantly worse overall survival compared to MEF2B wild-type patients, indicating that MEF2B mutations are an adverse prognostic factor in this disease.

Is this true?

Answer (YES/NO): NO